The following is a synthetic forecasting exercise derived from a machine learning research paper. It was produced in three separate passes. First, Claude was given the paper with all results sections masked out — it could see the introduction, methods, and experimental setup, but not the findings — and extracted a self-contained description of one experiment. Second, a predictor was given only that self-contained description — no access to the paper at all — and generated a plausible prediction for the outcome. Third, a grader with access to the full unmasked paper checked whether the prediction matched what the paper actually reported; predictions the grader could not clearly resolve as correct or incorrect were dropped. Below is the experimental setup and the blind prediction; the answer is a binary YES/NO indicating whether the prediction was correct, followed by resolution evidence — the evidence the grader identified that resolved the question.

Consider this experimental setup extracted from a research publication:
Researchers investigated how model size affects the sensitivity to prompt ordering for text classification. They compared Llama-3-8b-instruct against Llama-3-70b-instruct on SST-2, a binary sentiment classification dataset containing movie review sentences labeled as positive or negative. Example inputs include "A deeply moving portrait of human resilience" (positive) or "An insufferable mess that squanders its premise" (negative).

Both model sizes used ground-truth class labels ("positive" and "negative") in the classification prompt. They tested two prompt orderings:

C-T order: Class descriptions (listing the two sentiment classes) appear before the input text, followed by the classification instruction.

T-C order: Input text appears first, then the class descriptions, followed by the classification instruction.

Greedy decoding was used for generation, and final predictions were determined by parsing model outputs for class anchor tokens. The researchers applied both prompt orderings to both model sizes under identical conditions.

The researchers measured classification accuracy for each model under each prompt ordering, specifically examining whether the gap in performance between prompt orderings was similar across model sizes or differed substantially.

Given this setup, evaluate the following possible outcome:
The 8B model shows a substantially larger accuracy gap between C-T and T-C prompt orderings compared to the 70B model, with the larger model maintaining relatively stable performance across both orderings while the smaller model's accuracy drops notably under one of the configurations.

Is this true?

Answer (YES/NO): YES